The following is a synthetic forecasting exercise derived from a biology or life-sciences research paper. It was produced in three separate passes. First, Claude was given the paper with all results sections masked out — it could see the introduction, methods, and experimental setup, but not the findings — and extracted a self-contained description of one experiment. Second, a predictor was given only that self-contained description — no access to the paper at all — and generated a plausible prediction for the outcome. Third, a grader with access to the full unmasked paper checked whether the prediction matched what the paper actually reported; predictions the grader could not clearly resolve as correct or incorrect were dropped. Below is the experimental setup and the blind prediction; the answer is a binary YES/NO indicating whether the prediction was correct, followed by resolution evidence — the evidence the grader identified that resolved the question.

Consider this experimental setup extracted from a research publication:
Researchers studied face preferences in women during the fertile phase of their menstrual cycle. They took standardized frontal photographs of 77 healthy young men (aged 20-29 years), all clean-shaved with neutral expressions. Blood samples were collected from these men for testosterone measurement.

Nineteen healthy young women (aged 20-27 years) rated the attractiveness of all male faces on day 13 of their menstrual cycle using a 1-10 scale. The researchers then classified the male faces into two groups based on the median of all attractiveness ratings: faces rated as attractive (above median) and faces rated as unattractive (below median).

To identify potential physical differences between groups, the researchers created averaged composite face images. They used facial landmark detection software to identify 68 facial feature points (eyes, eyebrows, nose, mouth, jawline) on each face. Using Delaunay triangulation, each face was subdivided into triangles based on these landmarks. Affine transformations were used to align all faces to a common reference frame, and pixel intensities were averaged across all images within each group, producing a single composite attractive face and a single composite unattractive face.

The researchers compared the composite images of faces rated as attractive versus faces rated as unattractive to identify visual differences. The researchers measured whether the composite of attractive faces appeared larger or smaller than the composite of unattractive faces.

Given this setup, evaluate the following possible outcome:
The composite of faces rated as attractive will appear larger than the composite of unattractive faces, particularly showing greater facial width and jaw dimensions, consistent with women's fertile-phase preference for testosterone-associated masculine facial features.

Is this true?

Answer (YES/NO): NO